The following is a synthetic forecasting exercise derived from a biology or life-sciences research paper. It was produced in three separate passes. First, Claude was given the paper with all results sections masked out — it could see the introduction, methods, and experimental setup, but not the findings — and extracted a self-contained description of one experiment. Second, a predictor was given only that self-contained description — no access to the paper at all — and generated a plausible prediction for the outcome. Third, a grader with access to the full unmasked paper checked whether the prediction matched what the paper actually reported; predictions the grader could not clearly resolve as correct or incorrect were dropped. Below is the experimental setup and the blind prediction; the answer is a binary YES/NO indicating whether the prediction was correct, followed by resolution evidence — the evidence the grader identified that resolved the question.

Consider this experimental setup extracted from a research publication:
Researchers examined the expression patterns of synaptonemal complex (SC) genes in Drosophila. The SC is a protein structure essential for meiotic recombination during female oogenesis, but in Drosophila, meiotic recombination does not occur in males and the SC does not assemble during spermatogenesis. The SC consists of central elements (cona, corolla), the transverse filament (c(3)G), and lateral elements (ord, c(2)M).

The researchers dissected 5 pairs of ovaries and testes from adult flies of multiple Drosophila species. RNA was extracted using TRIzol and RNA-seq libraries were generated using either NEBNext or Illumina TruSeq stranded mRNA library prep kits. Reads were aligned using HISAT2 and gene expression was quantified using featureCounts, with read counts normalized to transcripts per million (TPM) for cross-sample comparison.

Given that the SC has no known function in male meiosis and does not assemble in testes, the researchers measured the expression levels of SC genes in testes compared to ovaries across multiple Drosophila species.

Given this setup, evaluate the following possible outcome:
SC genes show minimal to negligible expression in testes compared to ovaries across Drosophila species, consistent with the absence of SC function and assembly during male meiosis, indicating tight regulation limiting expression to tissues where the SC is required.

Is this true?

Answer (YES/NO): NO